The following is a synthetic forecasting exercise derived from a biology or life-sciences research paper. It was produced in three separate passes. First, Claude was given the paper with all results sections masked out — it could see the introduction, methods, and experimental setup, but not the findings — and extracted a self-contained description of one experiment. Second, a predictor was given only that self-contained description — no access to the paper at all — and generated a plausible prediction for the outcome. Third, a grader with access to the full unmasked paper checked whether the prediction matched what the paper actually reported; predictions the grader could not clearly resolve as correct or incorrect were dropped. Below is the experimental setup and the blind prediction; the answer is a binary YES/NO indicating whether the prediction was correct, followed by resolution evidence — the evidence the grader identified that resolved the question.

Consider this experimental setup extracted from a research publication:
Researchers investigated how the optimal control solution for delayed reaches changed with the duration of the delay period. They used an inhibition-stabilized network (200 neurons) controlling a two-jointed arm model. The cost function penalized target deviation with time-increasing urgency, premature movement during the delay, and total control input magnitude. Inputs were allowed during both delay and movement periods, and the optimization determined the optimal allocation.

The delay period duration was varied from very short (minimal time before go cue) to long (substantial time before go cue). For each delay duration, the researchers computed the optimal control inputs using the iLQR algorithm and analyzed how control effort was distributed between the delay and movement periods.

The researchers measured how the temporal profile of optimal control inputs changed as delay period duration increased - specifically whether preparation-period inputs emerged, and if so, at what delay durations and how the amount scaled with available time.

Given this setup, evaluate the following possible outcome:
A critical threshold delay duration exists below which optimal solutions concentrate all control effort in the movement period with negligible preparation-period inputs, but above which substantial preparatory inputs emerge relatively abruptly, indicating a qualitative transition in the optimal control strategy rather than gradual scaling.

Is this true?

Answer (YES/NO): NO